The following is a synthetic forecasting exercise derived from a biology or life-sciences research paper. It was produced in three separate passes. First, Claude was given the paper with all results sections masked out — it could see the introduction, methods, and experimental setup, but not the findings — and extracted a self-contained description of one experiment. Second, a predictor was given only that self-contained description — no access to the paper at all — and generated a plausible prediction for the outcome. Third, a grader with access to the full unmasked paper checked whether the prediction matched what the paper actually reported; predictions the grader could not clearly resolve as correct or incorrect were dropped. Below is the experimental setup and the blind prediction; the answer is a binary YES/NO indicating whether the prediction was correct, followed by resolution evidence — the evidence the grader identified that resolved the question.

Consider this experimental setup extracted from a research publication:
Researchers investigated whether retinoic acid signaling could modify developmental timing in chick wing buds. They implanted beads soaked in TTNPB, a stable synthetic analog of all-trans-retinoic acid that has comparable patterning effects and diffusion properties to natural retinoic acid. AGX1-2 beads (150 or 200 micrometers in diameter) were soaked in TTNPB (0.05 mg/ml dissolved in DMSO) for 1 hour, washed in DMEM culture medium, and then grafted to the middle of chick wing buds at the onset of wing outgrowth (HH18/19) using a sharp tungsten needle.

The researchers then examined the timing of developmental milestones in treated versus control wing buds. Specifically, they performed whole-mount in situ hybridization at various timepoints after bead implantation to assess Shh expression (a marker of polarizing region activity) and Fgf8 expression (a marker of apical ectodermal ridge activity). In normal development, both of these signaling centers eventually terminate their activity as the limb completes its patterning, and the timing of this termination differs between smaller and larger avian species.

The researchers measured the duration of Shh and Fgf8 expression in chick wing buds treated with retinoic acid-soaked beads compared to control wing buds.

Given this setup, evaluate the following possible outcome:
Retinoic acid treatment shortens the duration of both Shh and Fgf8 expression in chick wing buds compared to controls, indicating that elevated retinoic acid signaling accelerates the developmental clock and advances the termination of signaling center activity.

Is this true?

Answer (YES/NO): NO